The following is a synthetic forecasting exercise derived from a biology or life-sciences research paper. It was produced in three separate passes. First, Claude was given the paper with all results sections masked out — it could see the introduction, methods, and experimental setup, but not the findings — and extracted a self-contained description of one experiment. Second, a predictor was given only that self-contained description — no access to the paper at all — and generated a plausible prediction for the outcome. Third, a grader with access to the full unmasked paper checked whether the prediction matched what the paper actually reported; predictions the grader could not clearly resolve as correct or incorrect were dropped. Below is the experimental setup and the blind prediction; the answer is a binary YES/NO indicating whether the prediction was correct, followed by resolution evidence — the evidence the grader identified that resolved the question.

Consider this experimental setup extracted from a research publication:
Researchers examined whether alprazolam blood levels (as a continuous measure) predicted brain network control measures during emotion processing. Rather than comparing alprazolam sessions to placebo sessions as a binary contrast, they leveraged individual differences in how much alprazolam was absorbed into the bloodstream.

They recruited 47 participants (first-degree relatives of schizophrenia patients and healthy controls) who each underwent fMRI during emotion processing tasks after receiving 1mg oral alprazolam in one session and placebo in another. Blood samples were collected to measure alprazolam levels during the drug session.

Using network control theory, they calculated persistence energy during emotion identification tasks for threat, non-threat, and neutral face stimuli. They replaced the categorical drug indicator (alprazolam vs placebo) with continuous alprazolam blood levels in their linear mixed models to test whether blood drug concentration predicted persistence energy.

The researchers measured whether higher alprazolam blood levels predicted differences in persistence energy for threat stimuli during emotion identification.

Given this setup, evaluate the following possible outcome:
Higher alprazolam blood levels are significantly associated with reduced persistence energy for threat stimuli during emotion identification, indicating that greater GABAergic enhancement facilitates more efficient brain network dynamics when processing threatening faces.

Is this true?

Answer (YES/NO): NO